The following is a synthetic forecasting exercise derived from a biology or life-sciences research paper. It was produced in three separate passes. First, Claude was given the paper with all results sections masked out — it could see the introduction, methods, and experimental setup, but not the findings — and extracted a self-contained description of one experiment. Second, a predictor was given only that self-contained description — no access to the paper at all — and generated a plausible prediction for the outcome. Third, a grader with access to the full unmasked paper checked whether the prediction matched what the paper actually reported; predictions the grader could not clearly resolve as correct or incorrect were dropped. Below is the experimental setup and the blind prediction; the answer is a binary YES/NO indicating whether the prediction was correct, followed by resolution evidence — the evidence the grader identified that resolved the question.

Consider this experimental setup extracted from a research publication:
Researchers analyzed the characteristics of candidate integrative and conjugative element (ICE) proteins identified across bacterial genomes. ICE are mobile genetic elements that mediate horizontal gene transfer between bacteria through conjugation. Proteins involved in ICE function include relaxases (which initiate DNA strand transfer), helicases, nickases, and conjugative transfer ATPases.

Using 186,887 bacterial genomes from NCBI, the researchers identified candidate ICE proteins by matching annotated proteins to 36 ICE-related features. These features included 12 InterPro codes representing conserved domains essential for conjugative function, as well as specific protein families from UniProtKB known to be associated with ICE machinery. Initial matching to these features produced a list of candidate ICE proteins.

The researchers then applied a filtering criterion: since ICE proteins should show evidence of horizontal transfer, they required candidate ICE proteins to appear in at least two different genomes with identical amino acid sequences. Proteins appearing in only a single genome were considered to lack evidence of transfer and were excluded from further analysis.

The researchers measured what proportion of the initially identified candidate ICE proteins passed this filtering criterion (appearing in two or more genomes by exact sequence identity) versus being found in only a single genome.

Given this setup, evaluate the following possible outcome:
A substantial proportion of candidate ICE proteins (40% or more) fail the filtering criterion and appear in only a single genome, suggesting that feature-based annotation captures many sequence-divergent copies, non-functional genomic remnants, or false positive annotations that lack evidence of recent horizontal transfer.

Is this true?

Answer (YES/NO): YES